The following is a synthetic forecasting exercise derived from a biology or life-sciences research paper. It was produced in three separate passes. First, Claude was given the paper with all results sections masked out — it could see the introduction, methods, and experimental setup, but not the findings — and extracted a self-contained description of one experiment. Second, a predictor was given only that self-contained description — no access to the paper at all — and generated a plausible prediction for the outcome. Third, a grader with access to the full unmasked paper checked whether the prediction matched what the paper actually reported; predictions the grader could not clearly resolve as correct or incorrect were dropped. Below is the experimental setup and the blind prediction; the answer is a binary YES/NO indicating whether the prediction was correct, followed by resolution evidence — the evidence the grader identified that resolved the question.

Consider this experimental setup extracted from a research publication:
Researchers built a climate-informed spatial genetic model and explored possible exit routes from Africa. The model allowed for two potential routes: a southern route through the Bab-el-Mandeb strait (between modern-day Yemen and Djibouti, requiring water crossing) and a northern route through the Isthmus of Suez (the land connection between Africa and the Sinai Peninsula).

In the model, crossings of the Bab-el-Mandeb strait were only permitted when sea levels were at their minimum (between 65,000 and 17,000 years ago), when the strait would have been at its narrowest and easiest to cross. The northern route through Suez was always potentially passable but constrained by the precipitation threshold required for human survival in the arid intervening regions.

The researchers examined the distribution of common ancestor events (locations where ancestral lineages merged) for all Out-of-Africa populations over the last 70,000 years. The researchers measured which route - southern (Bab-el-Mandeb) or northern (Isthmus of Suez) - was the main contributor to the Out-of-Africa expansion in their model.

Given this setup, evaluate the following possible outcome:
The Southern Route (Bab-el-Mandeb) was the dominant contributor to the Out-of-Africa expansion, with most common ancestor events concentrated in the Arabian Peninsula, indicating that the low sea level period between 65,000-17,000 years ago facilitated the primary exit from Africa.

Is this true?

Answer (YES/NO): YES